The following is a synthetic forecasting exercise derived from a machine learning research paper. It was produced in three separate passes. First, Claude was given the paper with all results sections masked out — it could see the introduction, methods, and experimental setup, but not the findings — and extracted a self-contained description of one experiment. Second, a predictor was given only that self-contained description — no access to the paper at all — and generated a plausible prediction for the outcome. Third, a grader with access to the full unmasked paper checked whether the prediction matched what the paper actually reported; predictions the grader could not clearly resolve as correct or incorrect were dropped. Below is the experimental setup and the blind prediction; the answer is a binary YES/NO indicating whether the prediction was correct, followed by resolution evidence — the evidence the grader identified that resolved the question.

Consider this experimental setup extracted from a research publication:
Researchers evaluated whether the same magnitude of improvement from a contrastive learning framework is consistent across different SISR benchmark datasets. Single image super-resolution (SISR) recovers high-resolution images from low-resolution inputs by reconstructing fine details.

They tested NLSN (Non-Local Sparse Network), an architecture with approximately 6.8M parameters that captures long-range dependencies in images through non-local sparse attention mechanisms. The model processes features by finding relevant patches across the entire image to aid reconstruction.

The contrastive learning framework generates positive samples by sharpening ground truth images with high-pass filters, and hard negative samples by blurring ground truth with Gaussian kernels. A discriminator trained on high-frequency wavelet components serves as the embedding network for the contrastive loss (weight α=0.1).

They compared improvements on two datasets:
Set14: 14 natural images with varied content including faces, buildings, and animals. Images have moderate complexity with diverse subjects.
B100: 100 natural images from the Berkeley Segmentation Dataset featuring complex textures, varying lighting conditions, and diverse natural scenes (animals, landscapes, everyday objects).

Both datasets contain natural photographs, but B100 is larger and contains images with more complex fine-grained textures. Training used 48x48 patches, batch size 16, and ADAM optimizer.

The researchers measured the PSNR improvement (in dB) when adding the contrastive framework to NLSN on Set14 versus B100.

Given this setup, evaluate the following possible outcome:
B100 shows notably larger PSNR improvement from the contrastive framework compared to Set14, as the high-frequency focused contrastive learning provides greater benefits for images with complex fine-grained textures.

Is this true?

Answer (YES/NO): NO